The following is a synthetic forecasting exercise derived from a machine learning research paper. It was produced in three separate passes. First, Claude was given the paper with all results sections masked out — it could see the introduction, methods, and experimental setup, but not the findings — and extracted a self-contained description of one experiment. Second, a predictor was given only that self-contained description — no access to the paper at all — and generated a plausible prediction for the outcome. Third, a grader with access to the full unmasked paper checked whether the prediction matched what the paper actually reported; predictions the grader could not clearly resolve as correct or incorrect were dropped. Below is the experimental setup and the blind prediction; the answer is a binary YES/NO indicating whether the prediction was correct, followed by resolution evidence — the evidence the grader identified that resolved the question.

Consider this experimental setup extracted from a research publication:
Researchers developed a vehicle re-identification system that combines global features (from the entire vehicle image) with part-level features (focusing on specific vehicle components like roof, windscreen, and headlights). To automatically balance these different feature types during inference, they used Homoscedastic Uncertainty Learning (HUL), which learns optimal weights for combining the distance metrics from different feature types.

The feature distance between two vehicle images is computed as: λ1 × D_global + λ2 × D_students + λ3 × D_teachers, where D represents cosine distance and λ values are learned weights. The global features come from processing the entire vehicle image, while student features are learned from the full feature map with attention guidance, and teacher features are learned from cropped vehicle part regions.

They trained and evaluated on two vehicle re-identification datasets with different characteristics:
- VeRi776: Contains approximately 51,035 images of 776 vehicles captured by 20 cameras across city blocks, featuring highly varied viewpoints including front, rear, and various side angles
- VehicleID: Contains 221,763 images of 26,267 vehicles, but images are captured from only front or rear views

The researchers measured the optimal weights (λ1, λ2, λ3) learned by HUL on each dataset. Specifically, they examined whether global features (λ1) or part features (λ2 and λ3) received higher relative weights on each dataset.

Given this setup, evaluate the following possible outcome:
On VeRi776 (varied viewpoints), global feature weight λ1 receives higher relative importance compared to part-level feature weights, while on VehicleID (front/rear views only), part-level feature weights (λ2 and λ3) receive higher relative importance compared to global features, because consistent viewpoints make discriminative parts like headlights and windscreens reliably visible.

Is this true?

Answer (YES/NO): NO